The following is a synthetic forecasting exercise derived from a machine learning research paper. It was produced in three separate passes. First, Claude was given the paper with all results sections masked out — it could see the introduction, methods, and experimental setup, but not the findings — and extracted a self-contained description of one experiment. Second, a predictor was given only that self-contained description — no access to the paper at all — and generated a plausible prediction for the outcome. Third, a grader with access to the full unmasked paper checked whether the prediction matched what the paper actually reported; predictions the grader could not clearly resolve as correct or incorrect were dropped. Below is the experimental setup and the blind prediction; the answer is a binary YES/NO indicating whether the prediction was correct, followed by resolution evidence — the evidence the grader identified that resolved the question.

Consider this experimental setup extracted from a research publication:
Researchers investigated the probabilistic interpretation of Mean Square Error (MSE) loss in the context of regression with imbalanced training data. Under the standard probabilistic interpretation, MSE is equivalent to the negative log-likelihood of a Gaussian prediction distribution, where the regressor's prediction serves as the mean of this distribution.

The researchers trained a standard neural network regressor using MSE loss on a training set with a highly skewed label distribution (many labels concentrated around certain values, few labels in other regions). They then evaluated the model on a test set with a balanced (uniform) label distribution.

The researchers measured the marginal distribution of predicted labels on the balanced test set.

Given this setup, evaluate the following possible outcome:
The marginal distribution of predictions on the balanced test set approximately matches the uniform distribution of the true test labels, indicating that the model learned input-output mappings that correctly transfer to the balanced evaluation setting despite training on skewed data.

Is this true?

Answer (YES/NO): NO